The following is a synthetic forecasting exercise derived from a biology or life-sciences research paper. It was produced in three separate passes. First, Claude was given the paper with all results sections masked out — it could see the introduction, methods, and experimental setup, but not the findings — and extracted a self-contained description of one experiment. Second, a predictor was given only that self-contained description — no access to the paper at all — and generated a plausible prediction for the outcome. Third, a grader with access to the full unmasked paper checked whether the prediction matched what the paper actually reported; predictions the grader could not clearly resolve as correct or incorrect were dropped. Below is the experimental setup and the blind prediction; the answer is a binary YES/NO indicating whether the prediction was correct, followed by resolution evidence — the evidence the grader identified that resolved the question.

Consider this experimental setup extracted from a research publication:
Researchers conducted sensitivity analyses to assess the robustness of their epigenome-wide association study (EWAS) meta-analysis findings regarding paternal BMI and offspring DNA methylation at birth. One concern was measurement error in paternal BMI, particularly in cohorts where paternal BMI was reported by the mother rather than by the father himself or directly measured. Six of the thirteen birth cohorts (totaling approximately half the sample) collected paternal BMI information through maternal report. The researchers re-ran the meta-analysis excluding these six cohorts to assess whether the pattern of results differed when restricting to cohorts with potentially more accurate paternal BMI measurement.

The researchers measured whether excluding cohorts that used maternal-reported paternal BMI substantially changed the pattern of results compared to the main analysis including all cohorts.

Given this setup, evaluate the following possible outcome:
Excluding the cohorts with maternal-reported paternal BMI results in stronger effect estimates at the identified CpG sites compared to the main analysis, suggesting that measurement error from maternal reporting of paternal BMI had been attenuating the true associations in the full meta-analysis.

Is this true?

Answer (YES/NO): NO